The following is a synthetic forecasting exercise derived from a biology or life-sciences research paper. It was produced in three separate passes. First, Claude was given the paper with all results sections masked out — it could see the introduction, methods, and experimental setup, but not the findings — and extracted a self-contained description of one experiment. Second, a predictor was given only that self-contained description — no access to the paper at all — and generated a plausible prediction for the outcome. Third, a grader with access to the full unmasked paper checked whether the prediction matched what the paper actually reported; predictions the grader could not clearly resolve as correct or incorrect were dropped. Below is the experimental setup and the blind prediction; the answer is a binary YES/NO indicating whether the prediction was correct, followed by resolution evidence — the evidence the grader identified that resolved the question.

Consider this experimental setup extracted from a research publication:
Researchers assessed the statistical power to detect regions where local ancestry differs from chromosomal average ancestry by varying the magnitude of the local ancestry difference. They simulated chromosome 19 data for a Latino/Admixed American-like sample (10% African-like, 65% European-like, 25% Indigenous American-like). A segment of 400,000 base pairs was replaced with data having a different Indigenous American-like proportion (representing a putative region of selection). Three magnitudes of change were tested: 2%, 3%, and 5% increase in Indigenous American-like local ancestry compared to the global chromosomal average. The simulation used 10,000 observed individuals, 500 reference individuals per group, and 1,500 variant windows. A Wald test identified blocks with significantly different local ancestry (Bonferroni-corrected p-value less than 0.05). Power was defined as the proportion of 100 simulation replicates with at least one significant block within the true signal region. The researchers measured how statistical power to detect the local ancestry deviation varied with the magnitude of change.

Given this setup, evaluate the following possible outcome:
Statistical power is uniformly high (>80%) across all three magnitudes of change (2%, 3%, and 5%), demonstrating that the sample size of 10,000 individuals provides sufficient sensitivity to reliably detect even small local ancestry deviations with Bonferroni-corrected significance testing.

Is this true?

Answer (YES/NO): NO